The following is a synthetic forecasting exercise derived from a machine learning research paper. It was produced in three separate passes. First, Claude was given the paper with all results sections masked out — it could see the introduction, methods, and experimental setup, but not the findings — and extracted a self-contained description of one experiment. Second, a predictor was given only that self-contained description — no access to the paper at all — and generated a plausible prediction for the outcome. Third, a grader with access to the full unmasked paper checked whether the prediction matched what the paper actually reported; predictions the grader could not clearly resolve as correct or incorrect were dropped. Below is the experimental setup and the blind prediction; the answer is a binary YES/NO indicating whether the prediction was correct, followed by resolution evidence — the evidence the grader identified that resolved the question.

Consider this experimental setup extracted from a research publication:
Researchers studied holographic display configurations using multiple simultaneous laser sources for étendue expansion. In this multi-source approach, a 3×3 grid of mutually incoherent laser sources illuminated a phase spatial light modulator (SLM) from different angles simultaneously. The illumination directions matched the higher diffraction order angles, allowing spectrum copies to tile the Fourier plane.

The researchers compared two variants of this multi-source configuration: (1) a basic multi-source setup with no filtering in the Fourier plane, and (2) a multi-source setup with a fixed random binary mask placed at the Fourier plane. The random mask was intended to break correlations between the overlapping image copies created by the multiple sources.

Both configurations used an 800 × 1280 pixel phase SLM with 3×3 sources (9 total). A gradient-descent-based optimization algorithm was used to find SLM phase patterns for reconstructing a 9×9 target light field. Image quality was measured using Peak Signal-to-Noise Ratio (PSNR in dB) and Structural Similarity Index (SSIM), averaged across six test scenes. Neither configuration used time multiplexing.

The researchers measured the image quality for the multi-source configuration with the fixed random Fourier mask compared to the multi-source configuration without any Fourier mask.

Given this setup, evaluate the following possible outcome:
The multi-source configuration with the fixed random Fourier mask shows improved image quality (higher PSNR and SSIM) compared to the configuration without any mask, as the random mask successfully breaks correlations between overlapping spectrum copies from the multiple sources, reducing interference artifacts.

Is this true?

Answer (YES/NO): YES